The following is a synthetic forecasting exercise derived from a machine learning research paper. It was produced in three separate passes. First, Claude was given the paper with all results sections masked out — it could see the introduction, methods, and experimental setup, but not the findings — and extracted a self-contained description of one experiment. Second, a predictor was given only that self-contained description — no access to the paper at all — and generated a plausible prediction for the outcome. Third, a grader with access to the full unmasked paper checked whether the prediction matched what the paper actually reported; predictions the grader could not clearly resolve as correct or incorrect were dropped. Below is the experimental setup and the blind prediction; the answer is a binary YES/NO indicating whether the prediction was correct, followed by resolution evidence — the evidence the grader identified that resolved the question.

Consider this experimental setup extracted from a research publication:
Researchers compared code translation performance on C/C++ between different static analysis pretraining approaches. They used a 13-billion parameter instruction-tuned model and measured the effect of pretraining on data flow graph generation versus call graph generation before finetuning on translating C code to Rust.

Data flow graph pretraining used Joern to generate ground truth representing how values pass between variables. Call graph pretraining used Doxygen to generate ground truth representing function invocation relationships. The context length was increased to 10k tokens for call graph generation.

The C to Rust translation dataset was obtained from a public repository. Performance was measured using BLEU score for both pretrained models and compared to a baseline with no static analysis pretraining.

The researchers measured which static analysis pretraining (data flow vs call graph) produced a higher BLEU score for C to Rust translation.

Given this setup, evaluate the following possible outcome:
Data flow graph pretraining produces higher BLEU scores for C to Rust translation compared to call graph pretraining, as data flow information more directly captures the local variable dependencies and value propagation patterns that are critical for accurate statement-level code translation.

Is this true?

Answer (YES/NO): YES